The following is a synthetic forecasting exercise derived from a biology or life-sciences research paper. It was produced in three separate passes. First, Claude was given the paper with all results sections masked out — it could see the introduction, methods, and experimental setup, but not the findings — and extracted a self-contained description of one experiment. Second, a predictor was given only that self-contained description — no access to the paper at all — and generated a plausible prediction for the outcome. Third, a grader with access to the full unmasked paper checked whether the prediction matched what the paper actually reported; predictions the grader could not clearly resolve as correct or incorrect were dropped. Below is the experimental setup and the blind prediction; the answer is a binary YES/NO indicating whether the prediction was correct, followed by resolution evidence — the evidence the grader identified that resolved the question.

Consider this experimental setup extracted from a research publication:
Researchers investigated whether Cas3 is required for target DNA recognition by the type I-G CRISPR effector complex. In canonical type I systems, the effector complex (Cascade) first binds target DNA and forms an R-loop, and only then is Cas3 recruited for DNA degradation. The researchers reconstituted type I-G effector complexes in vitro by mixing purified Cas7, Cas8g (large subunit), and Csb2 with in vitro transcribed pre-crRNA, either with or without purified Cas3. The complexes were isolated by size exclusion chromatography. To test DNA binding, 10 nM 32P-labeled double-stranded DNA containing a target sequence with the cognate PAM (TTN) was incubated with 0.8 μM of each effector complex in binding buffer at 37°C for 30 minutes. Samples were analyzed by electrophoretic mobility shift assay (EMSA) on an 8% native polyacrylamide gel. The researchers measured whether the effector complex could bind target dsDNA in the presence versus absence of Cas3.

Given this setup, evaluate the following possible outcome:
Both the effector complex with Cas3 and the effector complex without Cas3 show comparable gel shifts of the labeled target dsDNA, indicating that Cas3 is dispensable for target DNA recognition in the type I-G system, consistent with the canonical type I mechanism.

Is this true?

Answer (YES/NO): NO